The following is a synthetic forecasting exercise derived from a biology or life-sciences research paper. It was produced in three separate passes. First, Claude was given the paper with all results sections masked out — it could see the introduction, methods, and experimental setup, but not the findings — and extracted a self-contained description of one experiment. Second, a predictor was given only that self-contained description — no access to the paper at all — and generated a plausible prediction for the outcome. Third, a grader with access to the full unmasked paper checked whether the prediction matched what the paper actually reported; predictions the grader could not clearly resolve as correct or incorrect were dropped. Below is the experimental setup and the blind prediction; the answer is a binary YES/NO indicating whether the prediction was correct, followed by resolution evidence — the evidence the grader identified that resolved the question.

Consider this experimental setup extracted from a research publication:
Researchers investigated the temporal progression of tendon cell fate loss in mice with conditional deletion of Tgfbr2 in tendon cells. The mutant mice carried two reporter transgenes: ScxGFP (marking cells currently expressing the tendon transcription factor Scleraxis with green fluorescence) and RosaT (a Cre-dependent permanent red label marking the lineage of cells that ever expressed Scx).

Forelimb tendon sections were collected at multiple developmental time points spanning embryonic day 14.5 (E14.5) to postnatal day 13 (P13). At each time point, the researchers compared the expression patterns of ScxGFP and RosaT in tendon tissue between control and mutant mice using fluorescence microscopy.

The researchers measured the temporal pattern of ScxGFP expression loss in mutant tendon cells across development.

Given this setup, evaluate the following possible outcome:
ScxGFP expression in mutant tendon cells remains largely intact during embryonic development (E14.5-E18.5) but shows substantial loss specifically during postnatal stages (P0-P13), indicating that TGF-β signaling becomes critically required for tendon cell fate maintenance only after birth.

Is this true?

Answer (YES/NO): YES